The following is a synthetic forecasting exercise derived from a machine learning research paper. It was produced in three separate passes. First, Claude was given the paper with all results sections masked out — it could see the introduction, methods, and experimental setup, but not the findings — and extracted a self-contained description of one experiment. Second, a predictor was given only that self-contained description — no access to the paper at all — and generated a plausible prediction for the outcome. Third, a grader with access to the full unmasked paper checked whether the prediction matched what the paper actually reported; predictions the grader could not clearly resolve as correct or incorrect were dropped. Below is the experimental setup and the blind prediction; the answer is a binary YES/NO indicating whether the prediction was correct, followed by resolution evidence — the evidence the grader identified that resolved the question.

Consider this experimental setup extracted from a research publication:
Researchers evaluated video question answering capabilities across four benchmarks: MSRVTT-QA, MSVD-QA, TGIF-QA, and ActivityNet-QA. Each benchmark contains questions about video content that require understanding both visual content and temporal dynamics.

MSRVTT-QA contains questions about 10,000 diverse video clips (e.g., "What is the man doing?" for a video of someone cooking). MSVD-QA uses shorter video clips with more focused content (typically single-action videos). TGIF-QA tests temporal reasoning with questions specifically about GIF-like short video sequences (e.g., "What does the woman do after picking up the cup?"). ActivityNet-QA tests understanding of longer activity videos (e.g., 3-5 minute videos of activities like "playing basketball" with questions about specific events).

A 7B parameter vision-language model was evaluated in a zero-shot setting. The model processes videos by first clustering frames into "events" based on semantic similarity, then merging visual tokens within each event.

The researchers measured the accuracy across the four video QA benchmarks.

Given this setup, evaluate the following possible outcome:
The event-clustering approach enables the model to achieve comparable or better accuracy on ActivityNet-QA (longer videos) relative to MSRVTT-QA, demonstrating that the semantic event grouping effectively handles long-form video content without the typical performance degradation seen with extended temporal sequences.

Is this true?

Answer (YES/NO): NO